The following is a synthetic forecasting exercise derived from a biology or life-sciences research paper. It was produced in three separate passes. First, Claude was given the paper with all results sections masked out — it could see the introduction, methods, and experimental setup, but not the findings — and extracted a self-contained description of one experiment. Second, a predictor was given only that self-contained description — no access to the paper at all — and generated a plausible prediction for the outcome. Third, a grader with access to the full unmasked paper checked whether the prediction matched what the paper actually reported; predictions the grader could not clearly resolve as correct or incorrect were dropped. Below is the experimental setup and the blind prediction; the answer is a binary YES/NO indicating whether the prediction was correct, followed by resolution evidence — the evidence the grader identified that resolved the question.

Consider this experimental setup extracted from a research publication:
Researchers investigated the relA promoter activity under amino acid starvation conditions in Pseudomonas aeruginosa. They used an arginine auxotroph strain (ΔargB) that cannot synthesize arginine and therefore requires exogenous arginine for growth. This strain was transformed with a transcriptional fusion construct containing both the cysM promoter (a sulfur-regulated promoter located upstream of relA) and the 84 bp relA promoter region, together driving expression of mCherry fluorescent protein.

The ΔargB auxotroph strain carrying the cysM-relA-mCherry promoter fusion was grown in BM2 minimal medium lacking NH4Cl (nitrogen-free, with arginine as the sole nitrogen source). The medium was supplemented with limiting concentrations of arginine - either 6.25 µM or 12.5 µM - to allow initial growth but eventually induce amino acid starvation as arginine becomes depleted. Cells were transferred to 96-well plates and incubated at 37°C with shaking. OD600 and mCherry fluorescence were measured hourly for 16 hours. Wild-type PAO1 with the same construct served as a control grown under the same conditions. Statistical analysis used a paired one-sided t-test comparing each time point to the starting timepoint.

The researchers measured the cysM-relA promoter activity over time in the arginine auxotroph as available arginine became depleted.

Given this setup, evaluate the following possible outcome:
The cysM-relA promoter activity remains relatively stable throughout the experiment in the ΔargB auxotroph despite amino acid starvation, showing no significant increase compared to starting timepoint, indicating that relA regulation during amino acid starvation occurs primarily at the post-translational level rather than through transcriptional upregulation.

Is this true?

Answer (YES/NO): NO